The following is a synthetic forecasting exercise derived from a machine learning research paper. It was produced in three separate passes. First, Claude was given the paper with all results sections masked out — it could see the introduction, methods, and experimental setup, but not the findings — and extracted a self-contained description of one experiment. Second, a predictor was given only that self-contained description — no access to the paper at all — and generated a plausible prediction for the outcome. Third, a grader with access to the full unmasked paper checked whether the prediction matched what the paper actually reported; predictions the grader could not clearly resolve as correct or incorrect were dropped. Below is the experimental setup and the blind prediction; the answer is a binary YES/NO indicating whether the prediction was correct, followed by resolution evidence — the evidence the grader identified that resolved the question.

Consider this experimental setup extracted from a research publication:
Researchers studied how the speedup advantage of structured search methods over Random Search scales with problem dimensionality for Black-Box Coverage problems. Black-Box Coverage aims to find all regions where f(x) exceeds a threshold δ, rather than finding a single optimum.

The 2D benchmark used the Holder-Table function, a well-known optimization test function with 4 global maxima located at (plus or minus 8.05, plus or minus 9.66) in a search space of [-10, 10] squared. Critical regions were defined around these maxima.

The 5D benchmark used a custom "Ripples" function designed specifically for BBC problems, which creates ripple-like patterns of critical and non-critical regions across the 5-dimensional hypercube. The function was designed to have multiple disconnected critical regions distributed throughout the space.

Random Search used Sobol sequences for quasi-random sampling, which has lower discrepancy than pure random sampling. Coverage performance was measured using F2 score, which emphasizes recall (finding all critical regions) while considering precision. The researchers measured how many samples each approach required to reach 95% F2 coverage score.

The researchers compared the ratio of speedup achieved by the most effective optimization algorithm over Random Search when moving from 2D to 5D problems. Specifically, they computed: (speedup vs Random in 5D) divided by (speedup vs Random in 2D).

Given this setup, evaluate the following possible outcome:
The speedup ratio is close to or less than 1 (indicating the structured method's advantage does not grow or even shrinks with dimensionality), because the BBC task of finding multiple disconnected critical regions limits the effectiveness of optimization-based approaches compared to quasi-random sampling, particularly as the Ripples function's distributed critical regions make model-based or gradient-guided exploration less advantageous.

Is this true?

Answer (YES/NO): NO